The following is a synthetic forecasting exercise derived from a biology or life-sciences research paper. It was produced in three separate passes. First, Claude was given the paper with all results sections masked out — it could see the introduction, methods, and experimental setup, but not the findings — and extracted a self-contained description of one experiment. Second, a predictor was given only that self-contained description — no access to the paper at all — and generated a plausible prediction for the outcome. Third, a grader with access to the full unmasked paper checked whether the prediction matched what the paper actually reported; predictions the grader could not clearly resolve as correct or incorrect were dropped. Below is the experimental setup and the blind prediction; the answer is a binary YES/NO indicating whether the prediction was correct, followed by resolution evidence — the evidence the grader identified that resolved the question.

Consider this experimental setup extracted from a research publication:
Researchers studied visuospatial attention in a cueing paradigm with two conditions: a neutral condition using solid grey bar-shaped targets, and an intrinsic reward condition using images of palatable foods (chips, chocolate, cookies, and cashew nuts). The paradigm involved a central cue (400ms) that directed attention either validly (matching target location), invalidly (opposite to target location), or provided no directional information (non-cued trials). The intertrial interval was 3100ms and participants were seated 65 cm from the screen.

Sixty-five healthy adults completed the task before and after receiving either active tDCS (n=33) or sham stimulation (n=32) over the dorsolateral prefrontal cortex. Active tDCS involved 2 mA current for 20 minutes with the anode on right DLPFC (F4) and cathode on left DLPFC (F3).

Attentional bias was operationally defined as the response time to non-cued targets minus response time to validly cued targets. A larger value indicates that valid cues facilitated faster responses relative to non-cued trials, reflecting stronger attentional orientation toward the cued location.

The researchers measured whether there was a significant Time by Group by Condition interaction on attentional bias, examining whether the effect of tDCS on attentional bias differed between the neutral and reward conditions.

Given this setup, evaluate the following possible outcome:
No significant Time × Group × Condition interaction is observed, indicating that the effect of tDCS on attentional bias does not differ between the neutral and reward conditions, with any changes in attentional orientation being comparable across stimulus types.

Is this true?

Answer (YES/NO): YES